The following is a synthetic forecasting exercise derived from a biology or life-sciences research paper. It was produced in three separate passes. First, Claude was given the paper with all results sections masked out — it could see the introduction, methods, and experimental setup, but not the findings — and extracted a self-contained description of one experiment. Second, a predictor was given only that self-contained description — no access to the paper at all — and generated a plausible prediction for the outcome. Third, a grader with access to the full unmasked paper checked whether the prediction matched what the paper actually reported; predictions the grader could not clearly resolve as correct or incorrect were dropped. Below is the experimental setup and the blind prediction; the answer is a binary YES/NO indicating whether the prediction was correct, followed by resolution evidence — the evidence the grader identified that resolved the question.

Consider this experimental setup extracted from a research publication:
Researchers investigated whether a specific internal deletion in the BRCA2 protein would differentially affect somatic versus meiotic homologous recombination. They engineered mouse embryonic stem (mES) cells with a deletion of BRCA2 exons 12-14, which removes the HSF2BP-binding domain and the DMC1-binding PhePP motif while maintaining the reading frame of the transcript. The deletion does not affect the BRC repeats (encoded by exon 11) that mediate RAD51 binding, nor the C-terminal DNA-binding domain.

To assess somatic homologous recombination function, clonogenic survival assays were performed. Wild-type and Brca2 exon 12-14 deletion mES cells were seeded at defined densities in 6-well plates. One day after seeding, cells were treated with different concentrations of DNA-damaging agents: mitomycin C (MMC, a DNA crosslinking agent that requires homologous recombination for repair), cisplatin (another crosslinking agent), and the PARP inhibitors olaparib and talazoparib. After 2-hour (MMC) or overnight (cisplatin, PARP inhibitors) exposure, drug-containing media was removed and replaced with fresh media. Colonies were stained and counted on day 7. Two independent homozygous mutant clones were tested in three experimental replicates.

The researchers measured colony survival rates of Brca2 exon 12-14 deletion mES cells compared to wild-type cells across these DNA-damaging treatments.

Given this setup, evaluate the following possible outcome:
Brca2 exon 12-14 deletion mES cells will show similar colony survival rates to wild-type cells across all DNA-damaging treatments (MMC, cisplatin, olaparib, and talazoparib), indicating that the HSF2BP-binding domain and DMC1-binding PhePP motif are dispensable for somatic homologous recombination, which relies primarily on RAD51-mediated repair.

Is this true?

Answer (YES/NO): YES